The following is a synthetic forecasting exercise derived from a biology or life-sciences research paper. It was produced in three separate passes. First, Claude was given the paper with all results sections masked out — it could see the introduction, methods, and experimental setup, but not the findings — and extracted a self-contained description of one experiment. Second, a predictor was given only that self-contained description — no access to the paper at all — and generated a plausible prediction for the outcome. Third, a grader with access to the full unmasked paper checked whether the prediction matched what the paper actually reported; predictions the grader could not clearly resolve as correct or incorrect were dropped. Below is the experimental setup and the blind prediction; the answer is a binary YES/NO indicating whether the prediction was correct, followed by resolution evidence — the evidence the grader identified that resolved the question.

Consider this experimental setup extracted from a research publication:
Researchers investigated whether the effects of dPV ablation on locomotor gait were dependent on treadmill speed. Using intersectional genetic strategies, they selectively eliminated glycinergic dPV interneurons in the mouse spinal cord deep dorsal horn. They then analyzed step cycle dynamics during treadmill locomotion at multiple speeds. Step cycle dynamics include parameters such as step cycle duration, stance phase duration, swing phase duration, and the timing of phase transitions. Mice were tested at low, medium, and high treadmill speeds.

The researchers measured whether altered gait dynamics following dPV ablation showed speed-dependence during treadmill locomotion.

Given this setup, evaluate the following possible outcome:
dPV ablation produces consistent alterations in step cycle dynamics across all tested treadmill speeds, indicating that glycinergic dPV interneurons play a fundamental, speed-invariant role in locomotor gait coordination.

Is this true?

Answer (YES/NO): NO